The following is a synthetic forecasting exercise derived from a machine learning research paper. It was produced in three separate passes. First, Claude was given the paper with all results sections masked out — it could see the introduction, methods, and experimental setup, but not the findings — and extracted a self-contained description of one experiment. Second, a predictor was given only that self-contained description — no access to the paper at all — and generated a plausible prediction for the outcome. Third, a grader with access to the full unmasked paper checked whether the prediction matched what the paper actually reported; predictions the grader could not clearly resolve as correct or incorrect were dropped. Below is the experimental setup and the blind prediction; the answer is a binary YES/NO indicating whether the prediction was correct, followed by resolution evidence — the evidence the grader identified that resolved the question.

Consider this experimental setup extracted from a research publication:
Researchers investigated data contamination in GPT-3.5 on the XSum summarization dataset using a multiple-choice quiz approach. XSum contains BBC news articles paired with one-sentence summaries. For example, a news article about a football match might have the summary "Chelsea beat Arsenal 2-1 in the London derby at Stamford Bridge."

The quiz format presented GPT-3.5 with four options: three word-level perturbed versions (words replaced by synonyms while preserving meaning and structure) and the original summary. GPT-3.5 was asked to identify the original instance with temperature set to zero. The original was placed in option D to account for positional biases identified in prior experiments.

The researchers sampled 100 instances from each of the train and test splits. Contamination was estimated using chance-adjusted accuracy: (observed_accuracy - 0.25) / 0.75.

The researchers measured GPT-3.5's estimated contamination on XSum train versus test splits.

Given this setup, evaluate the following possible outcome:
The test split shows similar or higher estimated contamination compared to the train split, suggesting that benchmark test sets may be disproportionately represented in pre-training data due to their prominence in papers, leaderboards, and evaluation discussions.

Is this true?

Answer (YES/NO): YES